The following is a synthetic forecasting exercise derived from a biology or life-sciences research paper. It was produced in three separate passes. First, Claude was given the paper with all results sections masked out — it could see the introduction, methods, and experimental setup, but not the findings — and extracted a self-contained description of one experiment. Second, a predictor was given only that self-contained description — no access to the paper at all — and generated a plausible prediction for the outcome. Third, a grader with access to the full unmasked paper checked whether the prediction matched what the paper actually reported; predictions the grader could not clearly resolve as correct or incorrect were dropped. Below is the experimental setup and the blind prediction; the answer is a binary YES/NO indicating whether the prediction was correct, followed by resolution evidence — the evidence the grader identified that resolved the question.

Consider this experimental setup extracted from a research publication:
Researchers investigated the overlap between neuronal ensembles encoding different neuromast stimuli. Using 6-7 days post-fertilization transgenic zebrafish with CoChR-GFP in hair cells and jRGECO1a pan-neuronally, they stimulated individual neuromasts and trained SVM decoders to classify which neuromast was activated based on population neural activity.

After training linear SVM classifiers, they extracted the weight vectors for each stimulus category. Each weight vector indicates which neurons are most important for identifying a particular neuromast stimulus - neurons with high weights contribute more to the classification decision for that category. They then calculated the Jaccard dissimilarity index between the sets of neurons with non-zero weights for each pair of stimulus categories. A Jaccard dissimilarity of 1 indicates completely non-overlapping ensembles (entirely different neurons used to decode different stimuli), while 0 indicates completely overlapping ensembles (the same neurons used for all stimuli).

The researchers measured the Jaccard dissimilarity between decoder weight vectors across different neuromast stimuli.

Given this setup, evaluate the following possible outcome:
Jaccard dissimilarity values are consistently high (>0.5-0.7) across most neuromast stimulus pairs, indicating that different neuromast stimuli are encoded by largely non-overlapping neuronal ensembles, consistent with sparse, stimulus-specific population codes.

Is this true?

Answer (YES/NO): YES